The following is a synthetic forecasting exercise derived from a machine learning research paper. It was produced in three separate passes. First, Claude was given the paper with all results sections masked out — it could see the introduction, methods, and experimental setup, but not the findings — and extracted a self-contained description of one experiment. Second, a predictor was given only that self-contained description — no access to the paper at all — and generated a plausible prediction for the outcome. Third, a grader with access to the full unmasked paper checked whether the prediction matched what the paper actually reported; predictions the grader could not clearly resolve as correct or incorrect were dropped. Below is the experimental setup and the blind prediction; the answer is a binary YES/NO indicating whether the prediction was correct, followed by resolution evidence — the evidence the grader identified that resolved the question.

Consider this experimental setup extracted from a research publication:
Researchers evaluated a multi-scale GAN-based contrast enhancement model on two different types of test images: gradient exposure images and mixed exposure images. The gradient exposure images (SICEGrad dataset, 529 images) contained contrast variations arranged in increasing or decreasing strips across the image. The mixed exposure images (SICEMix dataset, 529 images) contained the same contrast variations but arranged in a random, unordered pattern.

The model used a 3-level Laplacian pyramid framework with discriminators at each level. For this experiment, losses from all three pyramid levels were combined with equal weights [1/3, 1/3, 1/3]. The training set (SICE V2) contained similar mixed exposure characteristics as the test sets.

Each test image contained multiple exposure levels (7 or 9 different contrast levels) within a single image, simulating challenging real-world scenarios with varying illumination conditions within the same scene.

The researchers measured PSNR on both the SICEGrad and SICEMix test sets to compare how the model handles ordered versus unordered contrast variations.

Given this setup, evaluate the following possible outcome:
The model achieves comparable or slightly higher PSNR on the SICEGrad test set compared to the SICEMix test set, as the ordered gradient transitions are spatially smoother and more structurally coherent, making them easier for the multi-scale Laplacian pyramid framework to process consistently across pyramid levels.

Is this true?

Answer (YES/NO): YES